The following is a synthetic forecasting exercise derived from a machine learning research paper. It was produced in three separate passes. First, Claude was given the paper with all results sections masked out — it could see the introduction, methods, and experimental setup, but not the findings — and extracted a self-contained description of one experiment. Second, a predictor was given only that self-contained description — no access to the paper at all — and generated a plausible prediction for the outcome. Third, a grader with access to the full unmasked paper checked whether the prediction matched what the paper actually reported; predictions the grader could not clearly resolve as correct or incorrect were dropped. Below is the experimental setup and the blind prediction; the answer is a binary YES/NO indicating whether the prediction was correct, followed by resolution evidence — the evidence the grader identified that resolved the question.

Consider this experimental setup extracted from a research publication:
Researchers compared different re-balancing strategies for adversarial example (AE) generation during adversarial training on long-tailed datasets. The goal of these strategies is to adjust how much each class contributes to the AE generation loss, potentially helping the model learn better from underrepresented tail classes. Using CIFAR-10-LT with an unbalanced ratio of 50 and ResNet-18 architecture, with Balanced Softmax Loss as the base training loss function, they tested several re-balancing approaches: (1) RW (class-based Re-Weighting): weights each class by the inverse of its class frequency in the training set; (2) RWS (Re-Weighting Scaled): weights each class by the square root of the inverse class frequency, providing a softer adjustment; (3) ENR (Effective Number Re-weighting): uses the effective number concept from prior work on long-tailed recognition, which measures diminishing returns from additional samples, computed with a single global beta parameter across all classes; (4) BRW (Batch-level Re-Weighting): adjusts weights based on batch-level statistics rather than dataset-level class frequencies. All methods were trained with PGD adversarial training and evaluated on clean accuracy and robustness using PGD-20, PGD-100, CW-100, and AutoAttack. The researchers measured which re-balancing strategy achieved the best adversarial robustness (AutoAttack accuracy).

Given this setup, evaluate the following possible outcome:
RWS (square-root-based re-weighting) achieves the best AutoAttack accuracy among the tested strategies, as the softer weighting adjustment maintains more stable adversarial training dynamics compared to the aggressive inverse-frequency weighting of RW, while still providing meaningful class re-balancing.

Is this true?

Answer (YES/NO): YES